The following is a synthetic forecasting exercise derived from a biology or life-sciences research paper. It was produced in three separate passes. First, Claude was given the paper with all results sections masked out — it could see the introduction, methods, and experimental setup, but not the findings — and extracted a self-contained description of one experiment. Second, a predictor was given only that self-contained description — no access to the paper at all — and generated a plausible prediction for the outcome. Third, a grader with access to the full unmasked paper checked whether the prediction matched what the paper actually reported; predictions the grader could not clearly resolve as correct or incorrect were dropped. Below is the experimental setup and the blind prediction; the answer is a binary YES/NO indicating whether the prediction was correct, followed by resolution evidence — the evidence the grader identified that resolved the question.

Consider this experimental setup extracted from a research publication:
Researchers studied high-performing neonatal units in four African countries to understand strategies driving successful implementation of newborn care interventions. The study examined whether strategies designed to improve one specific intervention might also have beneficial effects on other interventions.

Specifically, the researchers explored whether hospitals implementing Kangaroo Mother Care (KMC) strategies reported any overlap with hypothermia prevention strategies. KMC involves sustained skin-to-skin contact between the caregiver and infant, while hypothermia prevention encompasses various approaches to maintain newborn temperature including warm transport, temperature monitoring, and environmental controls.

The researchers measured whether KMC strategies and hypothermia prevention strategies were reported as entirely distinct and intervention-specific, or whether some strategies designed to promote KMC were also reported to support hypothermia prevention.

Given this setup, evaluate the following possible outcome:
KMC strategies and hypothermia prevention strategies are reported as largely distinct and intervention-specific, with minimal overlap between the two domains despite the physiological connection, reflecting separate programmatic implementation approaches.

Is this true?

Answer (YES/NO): NO